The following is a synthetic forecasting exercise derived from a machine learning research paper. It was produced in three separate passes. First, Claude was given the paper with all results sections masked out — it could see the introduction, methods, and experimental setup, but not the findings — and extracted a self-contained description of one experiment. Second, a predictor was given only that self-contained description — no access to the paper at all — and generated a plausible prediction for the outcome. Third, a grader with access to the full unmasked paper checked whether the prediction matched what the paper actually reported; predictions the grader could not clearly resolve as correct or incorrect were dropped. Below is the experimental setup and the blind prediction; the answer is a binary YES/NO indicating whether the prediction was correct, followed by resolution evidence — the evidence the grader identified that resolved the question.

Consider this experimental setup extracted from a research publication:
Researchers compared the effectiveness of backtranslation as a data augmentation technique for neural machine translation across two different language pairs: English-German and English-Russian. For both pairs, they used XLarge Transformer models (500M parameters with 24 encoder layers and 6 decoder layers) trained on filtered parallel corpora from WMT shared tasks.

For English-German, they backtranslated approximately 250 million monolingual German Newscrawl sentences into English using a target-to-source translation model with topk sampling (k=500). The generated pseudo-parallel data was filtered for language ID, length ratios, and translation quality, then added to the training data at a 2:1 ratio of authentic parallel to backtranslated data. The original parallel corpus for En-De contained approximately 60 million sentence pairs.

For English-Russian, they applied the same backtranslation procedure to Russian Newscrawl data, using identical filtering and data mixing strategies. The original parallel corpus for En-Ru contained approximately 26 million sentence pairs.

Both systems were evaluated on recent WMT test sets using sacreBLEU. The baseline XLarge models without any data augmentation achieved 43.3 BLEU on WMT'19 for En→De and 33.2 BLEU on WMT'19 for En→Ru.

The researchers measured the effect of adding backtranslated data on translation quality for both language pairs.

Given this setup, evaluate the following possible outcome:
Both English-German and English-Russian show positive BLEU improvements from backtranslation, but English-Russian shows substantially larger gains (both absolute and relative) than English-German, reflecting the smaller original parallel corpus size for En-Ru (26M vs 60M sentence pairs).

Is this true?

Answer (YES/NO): NO